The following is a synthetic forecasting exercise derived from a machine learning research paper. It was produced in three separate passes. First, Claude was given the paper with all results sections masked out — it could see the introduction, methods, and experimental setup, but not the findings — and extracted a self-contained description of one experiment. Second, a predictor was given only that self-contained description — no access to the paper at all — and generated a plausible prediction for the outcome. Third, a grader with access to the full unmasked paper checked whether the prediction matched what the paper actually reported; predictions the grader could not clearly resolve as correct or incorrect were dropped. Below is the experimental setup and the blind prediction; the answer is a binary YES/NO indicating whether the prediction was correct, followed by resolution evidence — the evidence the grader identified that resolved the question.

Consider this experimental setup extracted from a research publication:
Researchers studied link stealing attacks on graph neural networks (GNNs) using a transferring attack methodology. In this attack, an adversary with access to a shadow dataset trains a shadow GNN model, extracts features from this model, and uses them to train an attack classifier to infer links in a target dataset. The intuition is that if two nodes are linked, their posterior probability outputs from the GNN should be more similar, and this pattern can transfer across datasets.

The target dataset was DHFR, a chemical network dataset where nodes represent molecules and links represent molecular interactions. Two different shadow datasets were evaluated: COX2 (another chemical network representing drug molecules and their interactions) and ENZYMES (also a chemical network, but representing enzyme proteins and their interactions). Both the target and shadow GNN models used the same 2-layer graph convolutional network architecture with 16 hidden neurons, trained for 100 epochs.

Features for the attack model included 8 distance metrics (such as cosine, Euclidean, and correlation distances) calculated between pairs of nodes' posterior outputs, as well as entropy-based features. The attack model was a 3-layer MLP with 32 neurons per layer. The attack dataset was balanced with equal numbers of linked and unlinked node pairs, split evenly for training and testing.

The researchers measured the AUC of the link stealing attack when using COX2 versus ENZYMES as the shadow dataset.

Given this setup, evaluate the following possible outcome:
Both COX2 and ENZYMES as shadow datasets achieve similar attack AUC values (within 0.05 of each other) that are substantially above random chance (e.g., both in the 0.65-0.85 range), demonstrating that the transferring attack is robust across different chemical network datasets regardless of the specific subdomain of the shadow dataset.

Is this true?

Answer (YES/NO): NO